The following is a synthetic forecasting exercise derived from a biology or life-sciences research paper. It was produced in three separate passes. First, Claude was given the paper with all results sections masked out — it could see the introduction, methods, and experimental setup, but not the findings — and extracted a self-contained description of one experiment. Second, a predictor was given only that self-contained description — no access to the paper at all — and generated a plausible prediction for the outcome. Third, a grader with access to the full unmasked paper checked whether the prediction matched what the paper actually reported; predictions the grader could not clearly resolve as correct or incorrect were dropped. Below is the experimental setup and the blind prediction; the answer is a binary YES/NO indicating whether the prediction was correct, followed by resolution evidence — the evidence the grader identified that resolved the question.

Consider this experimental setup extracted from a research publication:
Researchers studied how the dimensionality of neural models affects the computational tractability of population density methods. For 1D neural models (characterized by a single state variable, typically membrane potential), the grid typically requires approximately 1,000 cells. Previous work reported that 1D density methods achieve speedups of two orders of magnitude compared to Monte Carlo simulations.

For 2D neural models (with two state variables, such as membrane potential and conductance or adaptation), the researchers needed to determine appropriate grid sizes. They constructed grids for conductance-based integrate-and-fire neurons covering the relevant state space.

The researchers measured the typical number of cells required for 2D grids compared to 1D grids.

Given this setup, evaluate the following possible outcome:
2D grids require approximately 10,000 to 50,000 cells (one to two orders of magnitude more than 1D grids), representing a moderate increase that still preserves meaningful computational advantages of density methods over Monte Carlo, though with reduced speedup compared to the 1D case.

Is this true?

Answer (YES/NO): NO